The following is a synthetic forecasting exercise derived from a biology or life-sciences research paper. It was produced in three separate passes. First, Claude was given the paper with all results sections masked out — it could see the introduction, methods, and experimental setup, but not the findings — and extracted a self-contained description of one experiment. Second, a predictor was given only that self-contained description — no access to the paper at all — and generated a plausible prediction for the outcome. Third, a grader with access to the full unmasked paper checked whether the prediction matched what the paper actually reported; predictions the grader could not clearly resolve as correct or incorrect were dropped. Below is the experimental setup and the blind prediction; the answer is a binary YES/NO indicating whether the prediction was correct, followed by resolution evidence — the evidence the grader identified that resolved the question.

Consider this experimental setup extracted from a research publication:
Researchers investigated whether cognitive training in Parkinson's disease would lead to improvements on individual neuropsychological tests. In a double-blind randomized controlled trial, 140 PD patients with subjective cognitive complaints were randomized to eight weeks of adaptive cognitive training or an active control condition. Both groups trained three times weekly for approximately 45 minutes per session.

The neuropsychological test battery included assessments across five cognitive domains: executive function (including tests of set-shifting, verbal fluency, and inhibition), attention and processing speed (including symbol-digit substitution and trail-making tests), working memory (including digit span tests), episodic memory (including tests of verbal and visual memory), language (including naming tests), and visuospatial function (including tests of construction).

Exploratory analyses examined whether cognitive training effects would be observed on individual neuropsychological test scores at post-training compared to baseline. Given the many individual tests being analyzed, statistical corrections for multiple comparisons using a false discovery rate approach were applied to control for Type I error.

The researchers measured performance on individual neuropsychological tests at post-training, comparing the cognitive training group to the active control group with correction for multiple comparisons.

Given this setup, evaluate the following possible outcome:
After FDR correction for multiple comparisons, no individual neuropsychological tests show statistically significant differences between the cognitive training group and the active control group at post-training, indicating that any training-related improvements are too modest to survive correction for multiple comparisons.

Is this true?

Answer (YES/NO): YES